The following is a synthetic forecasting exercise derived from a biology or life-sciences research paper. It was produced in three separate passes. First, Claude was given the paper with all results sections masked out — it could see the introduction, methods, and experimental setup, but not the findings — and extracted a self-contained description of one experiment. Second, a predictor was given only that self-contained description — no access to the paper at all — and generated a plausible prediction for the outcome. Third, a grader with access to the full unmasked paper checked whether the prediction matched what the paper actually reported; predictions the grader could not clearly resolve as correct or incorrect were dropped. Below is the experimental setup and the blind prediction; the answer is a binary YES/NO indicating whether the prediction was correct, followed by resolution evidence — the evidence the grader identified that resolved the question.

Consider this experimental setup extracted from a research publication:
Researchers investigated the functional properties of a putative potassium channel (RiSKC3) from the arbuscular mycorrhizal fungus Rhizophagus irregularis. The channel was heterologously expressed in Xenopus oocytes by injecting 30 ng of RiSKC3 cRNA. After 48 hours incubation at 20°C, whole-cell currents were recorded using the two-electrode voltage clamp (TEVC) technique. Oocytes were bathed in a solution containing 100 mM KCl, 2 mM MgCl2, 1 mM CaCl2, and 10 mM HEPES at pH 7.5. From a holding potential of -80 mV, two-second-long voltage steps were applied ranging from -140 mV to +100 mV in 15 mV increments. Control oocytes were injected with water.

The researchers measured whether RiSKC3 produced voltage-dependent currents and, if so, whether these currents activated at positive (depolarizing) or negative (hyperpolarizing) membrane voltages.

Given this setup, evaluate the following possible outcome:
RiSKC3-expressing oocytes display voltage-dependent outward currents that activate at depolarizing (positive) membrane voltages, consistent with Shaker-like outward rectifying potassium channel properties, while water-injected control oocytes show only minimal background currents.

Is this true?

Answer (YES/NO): YES